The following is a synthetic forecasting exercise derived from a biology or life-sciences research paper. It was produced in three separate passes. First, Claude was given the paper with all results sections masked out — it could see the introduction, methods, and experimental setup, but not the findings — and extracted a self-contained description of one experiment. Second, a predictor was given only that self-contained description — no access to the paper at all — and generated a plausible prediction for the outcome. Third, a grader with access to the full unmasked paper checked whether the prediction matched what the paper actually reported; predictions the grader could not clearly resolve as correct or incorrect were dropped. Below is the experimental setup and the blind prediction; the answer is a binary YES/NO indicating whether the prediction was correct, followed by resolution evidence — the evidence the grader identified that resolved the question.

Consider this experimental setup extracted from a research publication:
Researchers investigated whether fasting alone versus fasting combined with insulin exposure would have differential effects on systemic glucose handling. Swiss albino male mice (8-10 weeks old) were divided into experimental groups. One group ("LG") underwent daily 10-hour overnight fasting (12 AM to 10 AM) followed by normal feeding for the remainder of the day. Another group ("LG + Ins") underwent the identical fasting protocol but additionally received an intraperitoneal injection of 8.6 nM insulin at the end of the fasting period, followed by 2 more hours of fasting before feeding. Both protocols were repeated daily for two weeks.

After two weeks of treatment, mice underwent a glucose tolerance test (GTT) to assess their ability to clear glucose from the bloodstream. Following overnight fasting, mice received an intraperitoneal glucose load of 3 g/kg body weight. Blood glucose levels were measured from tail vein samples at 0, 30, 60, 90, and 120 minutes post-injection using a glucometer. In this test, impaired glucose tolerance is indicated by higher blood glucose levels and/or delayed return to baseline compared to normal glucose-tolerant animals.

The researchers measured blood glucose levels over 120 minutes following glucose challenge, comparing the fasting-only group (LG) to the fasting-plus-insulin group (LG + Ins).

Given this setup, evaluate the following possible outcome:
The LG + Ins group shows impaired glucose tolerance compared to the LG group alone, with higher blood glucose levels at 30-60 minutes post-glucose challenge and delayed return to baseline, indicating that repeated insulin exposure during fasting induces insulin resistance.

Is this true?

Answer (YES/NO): YES